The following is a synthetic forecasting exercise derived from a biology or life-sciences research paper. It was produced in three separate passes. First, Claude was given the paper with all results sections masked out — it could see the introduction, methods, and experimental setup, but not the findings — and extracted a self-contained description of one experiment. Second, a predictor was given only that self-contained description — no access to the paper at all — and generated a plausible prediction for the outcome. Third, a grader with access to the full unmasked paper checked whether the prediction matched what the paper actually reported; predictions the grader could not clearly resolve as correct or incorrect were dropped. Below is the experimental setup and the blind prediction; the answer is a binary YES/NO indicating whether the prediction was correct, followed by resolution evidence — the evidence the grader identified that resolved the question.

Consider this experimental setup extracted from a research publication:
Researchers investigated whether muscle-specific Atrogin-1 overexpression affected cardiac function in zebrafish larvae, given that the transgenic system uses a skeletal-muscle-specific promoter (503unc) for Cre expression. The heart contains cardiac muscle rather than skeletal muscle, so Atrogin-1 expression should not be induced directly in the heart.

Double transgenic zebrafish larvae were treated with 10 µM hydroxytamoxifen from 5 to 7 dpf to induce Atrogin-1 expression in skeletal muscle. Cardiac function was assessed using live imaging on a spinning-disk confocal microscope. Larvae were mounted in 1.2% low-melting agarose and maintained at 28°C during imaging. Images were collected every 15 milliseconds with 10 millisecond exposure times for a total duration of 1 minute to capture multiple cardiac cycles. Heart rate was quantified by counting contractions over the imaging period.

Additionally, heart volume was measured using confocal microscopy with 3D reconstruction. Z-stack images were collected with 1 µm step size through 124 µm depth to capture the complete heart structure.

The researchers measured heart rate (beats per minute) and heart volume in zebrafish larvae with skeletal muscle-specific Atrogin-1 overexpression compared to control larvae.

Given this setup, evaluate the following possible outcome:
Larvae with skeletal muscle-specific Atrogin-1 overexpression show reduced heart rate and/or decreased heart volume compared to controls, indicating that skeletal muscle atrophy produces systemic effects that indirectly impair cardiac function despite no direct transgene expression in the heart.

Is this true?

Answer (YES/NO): NO